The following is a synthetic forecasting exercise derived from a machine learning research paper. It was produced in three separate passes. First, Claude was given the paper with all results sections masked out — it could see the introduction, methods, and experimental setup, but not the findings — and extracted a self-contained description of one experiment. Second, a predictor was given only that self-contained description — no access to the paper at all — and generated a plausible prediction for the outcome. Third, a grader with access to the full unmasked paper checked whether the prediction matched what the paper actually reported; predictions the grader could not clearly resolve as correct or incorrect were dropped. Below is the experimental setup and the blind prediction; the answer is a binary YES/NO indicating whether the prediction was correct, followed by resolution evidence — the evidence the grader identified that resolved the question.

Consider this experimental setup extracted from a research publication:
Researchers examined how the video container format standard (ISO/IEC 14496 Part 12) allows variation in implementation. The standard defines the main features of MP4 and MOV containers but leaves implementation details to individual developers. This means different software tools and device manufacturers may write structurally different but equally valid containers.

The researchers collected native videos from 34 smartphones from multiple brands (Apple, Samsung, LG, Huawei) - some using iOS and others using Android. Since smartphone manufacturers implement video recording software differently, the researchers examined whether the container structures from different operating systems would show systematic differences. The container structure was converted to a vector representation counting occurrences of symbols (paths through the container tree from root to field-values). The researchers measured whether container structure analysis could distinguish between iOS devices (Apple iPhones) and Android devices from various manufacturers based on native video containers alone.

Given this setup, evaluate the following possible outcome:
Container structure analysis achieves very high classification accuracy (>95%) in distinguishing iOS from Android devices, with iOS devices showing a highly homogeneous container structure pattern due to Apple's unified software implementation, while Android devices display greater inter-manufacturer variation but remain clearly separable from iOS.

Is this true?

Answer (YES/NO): NO